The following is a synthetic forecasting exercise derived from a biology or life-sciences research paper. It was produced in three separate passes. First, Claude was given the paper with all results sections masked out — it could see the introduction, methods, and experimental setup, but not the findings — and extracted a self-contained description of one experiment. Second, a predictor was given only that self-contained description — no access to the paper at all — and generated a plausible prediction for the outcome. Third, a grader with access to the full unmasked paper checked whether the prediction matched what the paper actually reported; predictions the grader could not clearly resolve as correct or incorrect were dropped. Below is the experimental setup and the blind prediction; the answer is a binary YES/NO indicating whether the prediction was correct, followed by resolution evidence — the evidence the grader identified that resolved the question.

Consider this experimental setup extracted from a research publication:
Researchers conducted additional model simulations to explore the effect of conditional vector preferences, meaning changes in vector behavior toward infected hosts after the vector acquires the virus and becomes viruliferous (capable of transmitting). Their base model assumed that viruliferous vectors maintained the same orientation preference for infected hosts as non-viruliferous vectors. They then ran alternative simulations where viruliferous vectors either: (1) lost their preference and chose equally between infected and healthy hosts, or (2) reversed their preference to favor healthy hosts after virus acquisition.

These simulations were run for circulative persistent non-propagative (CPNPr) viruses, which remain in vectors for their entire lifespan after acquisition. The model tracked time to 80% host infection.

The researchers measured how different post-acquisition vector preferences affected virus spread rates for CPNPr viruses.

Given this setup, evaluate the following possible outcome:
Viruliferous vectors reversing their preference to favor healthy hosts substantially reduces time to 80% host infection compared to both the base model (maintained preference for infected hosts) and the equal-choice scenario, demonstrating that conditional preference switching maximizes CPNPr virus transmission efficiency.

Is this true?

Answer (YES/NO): NO